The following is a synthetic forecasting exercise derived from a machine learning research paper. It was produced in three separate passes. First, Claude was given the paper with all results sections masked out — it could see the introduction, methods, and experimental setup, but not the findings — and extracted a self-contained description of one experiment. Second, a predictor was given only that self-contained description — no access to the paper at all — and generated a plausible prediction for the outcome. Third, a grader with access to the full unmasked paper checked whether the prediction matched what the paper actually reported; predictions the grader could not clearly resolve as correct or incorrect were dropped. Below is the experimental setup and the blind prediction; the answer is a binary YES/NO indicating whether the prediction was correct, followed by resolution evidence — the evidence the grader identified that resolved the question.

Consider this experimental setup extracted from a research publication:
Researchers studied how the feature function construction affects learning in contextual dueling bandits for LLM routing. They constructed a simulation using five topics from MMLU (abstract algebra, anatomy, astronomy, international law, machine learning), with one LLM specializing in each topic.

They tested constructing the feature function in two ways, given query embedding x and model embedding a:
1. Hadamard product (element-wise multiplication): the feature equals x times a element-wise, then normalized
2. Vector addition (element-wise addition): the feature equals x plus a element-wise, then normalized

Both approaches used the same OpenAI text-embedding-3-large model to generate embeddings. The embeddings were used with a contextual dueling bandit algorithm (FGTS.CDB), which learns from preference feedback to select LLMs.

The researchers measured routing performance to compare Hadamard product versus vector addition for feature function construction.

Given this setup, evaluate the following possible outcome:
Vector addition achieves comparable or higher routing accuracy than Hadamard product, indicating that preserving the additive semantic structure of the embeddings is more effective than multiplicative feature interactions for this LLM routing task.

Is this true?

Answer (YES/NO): NO